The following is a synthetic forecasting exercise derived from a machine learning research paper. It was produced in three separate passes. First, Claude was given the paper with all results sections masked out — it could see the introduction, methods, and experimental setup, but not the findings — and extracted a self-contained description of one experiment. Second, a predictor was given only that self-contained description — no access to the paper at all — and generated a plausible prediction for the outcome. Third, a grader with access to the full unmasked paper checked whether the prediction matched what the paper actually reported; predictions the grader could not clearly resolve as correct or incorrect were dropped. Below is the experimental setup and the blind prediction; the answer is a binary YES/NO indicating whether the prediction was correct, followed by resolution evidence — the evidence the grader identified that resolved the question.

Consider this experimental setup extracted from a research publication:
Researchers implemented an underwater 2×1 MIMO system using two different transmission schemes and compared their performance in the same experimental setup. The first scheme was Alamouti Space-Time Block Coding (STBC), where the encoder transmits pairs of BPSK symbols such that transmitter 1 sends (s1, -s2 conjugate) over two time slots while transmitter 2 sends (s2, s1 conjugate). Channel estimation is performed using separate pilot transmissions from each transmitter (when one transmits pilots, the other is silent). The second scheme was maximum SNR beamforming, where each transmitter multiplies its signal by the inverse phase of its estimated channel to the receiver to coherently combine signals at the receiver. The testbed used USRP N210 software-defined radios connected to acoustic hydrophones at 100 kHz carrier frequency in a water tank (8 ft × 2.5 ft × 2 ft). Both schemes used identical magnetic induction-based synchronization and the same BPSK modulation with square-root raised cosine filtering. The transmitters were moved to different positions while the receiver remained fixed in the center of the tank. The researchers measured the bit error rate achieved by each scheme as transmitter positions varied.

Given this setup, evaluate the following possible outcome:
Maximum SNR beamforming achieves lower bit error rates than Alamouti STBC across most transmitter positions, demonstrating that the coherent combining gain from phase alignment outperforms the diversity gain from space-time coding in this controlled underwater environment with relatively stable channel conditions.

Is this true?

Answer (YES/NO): NO